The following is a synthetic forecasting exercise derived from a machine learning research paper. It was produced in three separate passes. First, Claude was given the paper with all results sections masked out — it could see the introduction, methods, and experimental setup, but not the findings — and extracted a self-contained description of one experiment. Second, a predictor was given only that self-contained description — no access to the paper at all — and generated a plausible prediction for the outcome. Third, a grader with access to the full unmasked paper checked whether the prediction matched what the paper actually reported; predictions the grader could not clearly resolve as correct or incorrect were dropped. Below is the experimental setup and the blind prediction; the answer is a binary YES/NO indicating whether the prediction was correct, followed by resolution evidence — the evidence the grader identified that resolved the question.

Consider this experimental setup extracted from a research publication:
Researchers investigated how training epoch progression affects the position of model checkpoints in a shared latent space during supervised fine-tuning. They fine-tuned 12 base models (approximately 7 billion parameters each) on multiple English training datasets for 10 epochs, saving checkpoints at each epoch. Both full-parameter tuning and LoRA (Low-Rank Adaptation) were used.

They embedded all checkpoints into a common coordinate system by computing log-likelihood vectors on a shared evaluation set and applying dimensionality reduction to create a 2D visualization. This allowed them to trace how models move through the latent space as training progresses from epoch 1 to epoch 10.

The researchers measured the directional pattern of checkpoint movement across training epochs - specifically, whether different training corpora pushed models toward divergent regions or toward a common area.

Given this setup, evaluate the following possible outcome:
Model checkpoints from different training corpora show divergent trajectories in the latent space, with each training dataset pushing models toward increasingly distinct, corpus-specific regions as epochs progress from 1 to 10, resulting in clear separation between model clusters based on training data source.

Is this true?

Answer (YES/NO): NO